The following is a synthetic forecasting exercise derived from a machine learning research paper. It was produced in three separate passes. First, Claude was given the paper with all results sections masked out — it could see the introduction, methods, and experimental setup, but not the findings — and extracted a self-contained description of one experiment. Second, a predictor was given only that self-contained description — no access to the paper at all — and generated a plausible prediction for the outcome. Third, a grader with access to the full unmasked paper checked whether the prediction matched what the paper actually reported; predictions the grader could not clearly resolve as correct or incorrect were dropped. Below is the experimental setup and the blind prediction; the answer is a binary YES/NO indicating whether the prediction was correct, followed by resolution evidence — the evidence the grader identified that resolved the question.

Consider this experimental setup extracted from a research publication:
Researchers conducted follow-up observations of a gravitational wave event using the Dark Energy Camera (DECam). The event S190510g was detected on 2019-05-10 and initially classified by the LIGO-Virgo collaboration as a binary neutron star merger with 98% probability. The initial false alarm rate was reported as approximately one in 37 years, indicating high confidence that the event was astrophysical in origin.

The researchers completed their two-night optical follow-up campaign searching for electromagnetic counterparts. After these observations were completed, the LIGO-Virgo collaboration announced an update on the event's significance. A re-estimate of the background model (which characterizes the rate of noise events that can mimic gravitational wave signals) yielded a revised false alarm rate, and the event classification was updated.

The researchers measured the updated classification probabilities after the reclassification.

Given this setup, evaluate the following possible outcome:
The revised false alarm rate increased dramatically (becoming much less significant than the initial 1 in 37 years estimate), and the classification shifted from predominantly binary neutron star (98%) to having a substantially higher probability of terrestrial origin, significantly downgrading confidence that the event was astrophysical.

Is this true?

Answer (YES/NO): YES